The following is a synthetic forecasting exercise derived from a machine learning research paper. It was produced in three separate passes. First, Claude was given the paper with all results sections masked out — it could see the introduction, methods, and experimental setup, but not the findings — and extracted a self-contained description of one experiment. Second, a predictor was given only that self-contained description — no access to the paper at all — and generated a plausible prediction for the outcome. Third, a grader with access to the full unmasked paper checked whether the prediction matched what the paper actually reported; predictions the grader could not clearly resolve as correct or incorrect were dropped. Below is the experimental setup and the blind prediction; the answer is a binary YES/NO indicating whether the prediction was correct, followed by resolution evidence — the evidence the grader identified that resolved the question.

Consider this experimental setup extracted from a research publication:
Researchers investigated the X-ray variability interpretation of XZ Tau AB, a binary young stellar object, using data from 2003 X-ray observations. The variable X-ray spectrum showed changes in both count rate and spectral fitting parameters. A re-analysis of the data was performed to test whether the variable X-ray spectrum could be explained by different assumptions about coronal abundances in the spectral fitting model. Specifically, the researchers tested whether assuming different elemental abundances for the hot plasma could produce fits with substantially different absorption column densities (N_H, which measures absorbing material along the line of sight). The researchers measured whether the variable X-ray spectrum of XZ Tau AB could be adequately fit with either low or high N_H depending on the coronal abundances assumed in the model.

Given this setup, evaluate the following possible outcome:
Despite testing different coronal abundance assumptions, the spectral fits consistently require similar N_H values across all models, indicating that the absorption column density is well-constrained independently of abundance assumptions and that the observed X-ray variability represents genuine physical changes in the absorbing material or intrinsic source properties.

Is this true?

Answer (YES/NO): NO